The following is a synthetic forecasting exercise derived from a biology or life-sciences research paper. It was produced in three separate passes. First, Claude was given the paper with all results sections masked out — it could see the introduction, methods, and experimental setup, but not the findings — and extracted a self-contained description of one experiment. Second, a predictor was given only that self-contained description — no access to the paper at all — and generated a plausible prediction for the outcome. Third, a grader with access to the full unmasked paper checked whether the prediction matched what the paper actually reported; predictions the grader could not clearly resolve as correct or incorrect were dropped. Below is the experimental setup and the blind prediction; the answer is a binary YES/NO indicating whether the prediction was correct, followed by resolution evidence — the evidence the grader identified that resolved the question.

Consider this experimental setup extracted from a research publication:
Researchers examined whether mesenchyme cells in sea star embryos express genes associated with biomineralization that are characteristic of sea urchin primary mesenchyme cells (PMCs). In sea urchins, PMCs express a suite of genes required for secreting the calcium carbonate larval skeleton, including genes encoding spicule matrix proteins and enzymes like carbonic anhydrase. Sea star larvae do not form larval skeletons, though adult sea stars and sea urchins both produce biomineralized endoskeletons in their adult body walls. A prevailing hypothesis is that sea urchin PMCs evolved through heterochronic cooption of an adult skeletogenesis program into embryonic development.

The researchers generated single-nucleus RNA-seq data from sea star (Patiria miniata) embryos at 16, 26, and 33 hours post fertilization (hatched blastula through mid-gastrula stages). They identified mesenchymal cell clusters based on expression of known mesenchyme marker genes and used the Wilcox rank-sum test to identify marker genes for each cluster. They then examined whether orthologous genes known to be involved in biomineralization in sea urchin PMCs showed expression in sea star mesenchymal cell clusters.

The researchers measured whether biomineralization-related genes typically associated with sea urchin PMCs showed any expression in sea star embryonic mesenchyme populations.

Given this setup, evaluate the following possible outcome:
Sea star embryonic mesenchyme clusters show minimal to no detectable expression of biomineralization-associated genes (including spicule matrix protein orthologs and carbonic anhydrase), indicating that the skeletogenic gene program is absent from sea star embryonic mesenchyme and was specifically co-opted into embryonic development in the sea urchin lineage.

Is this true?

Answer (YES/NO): YES